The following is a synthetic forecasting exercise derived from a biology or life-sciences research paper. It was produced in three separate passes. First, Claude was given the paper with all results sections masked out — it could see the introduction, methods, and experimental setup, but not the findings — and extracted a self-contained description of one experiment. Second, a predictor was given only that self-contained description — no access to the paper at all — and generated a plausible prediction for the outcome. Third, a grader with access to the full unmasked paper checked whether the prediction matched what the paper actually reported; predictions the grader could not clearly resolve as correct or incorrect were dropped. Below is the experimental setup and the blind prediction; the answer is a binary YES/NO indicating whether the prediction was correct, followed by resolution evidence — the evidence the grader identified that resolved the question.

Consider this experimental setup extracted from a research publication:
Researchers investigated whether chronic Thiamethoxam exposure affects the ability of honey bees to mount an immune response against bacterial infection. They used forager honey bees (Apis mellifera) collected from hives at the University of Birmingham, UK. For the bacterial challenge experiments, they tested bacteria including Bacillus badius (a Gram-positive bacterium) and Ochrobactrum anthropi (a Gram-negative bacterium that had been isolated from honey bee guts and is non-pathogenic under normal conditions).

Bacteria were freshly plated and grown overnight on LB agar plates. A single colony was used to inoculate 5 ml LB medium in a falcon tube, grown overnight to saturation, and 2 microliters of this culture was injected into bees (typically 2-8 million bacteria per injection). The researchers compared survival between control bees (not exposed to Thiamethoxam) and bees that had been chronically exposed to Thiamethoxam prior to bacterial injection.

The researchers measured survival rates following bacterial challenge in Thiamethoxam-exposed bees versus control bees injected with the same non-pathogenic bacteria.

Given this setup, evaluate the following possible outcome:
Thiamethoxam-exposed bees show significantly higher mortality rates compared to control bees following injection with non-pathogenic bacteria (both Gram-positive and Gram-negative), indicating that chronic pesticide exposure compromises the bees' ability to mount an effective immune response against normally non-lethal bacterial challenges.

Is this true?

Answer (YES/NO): YES